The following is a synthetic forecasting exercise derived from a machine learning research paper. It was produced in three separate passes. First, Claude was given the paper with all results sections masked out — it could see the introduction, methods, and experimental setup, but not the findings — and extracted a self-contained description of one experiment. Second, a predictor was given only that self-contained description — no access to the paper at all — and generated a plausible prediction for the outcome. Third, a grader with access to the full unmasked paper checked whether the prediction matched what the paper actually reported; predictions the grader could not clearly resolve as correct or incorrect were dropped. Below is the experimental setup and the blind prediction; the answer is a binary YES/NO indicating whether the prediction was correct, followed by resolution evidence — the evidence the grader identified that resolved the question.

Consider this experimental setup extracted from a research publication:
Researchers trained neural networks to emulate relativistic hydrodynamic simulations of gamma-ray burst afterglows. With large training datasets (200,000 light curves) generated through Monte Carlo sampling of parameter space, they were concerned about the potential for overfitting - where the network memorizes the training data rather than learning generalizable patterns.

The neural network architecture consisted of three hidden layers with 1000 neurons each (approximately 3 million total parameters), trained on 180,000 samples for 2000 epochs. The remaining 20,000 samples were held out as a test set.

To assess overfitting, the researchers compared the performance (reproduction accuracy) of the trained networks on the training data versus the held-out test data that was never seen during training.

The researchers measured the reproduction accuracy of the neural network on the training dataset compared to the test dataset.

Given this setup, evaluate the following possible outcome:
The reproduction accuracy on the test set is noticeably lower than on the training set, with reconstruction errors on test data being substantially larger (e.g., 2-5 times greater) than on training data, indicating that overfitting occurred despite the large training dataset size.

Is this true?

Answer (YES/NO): NO